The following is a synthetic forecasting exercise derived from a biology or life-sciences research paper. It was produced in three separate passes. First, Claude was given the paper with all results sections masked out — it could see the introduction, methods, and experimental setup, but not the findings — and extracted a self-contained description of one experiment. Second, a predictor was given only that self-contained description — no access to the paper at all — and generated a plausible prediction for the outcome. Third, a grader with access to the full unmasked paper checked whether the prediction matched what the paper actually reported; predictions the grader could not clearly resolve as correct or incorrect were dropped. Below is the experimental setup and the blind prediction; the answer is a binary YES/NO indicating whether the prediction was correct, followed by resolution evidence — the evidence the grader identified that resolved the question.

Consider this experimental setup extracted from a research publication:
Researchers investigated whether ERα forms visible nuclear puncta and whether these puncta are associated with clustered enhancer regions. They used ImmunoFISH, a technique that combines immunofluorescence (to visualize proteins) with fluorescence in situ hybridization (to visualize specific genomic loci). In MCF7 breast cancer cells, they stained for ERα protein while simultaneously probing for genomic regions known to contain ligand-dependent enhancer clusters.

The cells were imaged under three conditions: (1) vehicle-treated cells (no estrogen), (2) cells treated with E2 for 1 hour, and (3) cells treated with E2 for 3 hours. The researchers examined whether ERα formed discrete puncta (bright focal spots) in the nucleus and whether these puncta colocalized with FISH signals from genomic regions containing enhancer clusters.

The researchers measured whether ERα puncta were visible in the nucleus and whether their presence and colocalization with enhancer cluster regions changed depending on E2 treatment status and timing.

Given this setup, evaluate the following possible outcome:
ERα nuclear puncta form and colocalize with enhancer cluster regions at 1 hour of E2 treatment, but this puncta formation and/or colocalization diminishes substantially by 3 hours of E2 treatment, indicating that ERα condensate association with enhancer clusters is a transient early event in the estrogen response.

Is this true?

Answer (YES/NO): YES